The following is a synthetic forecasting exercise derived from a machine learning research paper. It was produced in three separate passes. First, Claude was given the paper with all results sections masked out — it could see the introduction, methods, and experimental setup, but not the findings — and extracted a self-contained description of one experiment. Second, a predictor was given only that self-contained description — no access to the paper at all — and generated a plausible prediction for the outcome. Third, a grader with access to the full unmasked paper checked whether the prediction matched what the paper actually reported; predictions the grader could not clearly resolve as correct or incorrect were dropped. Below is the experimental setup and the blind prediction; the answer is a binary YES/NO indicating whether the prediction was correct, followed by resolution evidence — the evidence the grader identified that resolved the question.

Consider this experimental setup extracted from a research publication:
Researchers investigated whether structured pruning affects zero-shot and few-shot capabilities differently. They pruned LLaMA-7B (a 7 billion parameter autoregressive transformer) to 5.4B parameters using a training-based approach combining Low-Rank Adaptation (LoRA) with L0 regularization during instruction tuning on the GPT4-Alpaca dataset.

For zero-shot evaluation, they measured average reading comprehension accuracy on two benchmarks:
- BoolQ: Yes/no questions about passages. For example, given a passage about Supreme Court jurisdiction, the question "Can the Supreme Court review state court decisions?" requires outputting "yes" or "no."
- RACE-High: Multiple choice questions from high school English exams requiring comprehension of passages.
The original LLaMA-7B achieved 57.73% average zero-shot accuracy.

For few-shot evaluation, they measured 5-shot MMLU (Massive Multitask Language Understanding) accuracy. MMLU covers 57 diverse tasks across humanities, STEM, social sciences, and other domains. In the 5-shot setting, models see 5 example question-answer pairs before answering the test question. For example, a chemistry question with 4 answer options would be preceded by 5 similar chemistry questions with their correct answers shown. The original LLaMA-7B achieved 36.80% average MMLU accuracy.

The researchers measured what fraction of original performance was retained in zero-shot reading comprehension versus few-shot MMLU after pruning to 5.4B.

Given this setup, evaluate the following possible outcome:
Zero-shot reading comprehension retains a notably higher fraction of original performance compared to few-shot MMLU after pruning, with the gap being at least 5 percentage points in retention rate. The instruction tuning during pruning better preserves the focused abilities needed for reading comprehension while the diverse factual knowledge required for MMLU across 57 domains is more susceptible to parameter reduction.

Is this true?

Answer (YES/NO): YES